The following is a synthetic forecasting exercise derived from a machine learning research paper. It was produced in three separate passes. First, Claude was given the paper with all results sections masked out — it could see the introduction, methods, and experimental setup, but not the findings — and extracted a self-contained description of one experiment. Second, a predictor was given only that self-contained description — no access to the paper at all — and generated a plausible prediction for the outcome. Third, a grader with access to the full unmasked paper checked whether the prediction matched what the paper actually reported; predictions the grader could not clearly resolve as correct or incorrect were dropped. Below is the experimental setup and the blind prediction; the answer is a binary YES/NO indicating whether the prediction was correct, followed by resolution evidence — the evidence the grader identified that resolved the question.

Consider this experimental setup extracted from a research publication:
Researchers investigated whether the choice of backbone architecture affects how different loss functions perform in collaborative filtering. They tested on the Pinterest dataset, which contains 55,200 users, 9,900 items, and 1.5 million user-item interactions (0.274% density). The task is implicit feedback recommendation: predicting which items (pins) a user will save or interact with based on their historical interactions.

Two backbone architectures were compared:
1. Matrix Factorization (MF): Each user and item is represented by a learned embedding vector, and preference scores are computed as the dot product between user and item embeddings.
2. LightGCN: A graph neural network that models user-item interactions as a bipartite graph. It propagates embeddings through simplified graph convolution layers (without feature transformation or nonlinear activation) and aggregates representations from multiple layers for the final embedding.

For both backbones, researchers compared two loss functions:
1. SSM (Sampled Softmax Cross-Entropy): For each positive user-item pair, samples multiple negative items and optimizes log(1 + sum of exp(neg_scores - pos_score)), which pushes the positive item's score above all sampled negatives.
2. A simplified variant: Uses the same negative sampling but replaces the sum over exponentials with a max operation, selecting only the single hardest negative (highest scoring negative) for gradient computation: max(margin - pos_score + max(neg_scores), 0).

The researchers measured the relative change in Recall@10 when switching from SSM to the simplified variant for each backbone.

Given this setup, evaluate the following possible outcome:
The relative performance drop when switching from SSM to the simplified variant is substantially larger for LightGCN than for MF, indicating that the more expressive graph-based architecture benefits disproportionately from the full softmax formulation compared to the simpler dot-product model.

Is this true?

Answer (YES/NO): NO